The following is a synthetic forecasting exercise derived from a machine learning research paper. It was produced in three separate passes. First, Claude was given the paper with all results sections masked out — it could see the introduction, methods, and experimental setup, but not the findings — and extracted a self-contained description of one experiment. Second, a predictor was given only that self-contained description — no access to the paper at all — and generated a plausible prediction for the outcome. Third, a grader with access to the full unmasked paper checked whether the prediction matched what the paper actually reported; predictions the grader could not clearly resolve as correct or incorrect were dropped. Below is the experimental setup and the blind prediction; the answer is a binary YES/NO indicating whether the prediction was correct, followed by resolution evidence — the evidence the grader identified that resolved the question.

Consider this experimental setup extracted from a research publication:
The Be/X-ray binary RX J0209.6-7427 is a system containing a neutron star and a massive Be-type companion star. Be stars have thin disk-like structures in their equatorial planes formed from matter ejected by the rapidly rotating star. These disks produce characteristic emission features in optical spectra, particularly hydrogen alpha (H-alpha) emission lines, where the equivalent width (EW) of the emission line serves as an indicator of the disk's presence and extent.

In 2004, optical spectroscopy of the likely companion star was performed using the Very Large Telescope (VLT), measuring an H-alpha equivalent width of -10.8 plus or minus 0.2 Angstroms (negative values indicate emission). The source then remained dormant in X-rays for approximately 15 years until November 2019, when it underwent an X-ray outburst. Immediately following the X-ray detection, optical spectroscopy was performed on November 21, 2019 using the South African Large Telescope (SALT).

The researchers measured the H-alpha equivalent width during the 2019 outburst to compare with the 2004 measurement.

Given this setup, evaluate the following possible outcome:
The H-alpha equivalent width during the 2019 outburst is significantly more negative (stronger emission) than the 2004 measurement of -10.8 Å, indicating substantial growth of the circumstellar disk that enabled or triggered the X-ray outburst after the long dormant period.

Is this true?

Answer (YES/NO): NO